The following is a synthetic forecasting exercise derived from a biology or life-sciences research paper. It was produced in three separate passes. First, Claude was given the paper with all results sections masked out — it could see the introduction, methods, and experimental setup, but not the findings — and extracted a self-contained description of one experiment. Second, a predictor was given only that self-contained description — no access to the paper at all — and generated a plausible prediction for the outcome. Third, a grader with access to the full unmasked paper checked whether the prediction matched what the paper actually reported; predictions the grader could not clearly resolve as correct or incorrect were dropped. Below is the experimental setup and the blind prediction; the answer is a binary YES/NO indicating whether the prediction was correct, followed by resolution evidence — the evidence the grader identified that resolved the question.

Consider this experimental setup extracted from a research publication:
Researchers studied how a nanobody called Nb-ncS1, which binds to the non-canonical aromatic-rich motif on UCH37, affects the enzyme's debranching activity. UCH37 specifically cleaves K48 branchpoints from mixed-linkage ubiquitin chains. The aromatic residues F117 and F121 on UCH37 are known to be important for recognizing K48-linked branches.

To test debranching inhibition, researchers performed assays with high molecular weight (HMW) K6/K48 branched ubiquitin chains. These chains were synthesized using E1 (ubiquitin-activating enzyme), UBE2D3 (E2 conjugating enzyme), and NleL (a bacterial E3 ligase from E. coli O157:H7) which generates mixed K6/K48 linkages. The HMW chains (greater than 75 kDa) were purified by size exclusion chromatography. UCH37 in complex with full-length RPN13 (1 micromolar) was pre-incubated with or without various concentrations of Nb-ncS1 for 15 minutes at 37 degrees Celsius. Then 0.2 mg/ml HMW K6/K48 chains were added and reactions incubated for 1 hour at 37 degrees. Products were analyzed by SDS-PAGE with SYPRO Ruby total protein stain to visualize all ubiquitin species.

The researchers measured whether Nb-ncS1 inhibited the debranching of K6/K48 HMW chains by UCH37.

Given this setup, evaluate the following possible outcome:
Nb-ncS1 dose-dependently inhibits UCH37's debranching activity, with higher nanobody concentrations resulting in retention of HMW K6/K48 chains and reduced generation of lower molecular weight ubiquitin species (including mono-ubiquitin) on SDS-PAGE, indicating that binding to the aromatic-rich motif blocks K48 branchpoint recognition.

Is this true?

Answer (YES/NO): YES